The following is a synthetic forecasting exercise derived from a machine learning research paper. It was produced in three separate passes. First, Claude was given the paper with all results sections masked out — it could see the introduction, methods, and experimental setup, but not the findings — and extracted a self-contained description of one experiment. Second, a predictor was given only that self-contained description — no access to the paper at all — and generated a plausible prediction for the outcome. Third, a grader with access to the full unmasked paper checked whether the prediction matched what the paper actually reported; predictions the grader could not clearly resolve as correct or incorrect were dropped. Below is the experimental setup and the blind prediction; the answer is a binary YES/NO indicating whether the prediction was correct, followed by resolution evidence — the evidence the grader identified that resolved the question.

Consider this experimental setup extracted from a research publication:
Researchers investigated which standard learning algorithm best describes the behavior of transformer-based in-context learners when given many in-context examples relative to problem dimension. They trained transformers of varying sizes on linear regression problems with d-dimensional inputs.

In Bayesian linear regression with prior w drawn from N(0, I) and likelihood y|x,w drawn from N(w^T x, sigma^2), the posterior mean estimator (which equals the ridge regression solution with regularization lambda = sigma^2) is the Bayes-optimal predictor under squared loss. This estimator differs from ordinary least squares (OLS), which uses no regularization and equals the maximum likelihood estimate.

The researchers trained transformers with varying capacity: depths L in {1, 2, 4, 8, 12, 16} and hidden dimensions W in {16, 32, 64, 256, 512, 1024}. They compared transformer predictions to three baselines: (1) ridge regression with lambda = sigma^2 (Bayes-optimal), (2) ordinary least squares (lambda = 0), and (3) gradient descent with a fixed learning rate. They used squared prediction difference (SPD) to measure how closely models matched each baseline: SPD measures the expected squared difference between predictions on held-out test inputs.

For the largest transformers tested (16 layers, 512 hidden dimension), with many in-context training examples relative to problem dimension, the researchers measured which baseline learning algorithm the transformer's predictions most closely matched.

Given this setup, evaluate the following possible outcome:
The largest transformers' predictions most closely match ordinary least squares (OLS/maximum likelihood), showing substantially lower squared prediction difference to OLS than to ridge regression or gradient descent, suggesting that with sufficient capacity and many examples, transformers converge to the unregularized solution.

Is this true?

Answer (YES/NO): YES